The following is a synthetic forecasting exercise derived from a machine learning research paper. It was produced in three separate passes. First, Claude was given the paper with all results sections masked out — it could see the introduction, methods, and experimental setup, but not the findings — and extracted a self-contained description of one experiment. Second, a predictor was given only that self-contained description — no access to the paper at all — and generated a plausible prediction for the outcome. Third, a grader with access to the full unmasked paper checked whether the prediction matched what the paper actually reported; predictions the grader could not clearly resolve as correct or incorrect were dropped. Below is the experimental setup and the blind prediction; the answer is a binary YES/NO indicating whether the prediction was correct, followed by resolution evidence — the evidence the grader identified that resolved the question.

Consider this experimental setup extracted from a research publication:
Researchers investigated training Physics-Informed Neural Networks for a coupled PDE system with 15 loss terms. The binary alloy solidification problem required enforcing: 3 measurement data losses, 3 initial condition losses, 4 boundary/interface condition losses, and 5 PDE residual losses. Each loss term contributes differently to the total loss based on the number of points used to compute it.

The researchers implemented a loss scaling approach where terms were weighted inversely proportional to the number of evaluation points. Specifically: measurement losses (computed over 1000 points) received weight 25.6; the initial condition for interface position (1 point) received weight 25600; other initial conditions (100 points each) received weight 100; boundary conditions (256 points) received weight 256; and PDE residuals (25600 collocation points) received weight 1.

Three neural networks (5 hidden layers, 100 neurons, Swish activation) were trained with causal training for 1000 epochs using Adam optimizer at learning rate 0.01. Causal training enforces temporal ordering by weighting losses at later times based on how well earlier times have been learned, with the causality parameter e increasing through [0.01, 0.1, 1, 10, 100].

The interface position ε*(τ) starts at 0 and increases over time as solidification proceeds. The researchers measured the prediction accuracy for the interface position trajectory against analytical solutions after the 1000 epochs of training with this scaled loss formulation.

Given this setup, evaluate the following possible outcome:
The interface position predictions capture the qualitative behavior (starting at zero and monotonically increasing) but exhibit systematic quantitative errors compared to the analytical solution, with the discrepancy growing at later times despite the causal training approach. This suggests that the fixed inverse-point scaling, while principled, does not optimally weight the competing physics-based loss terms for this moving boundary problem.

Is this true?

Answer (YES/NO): NO